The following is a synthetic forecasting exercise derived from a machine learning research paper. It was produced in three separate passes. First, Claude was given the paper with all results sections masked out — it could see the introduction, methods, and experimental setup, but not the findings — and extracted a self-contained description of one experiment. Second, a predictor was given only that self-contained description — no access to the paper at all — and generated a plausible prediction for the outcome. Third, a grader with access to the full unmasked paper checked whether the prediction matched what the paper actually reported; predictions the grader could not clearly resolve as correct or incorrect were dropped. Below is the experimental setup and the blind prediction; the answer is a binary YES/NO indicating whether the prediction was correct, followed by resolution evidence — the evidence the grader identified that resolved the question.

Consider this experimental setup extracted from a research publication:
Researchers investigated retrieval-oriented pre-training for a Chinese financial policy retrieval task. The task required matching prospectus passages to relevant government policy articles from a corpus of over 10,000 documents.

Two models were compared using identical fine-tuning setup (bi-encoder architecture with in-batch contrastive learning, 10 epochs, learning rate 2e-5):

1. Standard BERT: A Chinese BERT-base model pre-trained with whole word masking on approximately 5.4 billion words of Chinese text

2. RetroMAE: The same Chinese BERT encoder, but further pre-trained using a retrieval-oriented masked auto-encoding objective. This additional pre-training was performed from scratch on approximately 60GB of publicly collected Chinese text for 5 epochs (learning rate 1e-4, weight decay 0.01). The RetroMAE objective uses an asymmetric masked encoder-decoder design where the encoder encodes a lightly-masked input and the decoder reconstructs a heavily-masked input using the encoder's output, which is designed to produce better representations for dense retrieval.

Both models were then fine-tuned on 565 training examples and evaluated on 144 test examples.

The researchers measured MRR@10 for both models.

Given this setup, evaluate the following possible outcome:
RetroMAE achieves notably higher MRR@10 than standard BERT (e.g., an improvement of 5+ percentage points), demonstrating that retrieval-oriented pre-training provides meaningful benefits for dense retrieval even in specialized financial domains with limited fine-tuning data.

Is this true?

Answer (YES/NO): NO